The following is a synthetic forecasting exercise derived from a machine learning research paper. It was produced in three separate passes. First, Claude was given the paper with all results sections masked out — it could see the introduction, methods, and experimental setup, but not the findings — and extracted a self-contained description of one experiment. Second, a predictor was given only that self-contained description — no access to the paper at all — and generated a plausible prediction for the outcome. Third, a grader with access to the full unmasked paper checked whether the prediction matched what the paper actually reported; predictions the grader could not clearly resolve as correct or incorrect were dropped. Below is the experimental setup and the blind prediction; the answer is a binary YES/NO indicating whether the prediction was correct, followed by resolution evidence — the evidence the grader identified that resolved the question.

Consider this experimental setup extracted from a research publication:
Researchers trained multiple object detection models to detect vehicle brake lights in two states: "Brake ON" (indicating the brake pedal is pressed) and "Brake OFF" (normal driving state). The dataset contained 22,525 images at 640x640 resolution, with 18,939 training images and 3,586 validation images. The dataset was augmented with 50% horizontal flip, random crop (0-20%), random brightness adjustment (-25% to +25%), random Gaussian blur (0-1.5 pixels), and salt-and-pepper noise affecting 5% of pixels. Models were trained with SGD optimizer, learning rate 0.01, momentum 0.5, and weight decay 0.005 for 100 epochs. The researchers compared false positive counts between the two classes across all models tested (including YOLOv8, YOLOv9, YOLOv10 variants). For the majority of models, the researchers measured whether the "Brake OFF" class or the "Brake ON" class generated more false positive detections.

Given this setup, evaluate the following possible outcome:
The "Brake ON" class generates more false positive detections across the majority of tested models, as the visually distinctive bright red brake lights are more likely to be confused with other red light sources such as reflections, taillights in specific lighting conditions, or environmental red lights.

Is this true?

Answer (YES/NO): NO